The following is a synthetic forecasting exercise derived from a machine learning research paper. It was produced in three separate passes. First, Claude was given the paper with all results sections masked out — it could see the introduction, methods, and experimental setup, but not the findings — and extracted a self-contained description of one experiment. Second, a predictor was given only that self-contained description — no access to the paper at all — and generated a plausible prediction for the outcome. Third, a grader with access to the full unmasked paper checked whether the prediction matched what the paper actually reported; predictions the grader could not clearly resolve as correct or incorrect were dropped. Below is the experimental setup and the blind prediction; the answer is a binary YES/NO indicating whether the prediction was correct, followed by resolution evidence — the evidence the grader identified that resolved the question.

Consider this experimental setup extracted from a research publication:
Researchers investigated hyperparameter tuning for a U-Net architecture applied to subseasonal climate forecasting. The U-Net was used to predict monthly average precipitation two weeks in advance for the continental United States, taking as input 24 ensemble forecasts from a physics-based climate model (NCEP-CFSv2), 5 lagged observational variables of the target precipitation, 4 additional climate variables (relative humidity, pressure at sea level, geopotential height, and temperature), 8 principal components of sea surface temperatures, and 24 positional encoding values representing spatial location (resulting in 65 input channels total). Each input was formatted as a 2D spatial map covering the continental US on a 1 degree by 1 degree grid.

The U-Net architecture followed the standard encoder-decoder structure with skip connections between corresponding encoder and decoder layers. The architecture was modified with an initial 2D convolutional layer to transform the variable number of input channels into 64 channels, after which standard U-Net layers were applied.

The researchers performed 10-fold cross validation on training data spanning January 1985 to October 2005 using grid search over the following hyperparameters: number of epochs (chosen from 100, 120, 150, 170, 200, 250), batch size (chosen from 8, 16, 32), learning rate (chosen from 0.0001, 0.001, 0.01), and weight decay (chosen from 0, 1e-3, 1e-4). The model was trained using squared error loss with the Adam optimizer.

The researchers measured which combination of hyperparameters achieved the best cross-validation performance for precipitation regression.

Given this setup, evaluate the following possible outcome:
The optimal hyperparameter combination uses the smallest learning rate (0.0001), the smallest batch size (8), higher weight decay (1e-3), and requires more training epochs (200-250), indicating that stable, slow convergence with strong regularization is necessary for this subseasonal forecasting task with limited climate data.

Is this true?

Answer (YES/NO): NO